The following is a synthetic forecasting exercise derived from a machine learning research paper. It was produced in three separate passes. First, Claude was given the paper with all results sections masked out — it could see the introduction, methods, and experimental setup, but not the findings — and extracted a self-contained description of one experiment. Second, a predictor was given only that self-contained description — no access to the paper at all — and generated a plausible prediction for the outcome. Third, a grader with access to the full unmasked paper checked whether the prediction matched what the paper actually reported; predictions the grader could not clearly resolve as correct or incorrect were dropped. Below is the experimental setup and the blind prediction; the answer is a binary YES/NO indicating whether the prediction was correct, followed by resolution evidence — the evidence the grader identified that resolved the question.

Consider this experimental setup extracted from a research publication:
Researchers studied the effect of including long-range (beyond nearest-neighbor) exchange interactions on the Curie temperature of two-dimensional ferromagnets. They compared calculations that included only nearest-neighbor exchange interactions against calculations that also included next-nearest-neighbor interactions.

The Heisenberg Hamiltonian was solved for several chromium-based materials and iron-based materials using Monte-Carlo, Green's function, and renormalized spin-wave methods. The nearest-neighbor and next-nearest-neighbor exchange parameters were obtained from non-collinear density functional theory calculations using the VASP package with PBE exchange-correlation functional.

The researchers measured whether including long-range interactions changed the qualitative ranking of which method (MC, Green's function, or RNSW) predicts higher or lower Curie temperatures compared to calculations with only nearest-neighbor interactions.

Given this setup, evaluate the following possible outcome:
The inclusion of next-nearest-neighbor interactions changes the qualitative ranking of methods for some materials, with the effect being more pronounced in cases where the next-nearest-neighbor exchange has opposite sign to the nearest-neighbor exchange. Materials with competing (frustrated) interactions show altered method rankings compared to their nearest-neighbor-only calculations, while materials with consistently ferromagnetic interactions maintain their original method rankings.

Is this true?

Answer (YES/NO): NO